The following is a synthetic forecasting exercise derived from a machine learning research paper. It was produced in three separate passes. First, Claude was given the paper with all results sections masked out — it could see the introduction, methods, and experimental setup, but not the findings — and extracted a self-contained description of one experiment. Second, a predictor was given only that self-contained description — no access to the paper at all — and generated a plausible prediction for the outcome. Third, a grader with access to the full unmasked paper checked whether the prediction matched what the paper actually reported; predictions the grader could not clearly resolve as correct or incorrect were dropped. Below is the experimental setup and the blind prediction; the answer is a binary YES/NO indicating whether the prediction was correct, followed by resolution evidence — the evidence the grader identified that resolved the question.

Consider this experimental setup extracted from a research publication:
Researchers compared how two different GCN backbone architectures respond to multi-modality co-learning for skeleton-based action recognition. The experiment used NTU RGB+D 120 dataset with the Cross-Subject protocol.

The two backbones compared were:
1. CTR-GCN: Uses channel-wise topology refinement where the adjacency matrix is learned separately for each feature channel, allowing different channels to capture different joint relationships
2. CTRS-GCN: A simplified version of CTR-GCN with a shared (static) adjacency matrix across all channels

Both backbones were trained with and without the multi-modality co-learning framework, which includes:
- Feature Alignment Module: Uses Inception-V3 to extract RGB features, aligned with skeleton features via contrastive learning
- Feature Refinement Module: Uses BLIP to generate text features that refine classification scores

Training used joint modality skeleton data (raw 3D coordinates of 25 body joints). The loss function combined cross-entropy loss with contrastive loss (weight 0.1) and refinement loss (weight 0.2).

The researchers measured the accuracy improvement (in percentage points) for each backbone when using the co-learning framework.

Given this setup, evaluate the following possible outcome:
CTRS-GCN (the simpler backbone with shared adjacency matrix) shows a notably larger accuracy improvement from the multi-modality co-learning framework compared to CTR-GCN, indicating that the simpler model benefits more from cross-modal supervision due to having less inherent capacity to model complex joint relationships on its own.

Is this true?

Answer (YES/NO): YES